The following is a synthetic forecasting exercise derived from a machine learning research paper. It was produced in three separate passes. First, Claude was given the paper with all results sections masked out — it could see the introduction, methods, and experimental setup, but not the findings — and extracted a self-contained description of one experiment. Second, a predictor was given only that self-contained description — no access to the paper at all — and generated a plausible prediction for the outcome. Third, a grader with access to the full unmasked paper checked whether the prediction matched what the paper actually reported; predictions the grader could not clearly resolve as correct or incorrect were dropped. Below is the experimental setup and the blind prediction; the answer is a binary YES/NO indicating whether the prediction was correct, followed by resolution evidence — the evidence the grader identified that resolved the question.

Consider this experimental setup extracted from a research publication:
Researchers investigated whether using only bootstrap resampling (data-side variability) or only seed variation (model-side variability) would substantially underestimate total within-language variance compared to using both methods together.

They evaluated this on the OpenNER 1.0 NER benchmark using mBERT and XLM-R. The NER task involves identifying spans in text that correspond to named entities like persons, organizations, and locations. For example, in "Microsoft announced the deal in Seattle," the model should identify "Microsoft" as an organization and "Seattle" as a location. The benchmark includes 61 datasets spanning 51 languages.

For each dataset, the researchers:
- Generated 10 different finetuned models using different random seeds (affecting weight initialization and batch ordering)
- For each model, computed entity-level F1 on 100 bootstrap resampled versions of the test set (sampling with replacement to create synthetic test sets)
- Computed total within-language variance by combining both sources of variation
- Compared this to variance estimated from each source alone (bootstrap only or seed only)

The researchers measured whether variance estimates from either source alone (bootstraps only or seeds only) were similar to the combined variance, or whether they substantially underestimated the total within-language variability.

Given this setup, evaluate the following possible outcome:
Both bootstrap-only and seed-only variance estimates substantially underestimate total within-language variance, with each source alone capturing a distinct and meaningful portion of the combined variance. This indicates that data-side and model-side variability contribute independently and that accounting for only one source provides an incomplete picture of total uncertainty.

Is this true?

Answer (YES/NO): NO